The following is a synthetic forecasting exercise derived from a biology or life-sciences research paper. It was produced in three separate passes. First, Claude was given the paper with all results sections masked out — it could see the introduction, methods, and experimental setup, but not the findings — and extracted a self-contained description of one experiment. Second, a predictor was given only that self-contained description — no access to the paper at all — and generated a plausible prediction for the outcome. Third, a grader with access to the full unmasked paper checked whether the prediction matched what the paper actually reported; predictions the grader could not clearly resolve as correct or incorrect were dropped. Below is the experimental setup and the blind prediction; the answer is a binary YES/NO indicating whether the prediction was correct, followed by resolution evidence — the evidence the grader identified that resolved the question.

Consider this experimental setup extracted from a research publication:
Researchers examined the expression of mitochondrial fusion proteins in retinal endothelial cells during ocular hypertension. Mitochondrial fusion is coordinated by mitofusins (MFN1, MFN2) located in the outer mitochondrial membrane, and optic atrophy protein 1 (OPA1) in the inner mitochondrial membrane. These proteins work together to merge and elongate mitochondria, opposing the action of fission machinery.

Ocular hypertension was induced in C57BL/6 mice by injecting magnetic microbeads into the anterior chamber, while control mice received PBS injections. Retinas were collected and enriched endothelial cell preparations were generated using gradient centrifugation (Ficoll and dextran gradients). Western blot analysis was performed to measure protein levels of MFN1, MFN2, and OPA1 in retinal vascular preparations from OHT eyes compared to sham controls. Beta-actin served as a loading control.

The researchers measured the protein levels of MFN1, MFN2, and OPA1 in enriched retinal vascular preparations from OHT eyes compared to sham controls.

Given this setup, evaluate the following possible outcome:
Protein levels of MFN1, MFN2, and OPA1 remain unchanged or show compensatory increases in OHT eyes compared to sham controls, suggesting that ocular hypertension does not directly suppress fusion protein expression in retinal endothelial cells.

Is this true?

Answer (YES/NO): YES